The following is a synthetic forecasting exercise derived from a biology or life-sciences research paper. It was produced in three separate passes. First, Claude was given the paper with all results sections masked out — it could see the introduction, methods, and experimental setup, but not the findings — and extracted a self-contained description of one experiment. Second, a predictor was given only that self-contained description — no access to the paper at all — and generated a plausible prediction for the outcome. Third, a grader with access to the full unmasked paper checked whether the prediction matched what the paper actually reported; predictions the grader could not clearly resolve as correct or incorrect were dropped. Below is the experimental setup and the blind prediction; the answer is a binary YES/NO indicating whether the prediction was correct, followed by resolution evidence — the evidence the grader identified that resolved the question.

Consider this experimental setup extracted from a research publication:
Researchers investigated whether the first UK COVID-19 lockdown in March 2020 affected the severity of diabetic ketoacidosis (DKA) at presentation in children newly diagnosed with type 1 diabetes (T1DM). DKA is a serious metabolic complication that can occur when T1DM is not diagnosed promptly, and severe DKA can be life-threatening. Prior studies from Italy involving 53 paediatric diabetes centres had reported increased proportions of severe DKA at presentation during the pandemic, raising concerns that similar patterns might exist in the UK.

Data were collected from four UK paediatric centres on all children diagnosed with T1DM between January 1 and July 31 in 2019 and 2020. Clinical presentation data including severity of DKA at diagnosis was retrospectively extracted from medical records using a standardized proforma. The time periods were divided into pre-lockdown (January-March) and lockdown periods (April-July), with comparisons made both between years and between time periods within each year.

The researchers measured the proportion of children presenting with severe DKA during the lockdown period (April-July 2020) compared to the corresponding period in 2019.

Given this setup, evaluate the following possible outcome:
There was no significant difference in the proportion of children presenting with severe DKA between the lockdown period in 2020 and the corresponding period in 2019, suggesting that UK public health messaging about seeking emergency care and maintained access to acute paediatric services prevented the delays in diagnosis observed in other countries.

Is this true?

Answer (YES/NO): YES